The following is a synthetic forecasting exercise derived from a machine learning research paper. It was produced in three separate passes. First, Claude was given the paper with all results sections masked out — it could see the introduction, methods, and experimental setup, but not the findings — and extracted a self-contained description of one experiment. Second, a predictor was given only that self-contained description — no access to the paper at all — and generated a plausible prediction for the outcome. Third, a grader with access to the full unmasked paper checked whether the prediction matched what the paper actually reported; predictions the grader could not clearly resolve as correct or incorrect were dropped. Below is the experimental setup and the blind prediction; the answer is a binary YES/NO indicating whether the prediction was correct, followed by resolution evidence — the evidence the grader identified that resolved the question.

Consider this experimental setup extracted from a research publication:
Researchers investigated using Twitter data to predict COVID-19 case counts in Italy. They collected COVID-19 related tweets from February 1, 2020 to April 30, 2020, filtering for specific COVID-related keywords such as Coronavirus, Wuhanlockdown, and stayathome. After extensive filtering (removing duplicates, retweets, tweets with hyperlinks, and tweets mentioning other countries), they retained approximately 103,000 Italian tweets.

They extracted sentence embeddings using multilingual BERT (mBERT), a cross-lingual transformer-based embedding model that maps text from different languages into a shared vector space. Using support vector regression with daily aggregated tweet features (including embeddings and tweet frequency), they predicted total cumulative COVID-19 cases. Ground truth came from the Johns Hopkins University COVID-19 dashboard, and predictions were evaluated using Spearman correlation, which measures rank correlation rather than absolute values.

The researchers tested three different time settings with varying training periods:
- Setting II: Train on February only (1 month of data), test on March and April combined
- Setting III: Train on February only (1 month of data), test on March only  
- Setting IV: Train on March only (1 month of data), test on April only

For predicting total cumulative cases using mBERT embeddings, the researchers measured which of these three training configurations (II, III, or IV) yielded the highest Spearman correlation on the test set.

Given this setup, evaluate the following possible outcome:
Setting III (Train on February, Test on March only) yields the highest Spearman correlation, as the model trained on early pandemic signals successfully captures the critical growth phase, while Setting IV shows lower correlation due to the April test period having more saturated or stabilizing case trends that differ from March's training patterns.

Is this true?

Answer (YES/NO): NO